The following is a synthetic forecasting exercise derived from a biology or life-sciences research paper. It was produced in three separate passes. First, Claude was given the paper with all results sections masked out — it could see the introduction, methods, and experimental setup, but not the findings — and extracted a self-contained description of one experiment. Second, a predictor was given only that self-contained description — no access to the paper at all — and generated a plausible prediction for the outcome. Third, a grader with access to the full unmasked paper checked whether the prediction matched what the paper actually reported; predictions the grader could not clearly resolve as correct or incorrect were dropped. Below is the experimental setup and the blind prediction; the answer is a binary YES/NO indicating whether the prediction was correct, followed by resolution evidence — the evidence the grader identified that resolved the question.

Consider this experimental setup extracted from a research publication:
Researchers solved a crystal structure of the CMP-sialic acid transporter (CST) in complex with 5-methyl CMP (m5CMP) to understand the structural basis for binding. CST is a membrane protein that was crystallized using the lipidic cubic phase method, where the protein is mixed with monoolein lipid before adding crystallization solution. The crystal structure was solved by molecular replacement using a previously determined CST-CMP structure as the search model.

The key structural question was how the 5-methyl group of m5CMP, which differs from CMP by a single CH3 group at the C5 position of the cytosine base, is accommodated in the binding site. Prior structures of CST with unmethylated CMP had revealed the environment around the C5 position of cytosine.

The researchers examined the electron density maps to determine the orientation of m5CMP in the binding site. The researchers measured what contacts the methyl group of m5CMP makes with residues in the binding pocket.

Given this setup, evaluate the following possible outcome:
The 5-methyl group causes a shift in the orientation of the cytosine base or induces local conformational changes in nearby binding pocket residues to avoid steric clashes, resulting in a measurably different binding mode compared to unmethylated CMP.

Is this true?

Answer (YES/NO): NO